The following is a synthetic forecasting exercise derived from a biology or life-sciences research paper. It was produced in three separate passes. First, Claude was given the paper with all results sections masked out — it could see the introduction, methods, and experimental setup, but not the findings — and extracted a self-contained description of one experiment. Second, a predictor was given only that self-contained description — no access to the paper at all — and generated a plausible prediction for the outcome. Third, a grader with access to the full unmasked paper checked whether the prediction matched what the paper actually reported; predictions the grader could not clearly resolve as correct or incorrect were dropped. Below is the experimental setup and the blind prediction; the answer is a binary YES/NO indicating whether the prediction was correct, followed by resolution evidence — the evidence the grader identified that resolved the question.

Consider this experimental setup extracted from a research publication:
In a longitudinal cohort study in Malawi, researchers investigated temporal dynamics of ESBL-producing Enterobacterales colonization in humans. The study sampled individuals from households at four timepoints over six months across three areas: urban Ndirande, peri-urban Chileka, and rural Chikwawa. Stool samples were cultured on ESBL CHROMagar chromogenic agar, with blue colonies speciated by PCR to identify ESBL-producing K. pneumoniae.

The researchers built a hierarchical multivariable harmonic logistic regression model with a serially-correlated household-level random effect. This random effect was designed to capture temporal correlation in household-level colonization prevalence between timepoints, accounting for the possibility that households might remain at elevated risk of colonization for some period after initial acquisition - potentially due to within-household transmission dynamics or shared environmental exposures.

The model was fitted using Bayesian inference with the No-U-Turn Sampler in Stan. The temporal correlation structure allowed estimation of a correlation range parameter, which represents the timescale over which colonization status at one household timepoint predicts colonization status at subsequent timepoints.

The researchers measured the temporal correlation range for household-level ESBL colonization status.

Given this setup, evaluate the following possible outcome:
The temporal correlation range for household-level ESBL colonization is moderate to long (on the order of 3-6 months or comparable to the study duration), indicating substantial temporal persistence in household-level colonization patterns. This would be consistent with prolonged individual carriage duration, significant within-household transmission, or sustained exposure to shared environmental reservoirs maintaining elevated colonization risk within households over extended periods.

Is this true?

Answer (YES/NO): NO